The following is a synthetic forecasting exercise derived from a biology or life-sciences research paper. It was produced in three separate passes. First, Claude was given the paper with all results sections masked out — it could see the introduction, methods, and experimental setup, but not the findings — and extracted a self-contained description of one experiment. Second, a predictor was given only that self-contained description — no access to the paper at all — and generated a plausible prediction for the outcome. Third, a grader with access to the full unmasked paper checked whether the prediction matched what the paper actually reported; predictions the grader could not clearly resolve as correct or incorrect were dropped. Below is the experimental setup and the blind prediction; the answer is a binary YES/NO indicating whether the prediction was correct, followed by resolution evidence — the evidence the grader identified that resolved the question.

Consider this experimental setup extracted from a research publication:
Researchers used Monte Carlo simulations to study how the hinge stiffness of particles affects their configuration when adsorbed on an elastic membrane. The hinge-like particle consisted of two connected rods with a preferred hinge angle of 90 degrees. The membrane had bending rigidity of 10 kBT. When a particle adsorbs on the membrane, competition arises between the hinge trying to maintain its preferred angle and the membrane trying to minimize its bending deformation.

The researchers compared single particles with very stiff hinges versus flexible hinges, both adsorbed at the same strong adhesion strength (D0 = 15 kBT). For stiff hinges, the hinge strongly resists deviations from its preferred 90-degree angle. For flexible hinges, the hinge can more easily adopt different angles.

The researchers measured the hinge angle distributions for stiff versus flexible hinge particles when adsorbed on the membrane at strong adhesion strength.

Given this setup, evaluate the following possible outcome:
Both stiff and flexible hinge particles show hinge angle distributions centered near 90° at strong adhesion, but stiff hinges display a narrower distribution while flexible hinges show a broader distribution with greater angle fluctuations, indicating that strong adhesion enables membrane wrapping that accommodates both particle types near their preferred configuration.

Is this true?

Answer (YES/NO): NO